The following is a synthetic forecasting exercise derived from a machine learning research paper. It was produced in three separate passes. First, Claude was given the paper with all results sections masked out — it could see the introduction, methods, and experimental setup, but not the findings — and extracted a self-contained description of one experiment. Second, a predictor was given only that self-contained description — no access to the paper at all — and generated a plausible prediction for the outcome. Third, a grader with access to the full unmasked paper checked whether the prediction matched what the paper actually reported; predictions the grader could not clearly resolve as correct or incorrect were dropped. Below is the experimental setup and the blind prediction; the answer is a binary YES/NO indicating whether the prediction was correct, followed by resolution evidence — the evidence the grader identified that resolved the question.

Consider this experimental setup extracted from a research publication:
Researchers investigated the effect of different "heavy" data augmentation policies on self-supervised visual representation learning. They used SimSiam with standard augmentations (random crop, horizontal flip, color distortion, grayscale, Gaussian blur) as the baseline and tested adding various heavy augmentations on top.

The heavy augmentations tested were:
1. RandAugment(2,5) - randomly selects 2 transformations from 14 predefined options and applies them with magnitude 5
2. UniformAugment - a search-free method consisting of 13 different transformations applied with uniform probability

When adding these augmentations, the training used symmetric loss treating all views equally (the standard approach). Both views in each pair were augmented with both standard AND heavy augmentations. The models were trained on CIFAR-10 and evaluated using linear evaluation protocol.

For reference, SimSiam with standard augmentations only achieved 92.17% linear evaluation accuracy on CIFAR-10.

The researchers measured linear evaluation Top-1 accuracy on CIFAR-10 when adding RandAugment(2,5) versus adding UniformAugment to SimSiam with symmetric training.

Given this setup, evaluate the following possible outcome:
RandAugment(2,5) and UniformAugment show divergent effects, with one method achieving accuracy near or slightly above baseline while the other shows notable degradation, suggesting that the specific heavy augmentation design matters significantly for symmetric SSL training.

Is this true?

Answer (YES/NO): YES